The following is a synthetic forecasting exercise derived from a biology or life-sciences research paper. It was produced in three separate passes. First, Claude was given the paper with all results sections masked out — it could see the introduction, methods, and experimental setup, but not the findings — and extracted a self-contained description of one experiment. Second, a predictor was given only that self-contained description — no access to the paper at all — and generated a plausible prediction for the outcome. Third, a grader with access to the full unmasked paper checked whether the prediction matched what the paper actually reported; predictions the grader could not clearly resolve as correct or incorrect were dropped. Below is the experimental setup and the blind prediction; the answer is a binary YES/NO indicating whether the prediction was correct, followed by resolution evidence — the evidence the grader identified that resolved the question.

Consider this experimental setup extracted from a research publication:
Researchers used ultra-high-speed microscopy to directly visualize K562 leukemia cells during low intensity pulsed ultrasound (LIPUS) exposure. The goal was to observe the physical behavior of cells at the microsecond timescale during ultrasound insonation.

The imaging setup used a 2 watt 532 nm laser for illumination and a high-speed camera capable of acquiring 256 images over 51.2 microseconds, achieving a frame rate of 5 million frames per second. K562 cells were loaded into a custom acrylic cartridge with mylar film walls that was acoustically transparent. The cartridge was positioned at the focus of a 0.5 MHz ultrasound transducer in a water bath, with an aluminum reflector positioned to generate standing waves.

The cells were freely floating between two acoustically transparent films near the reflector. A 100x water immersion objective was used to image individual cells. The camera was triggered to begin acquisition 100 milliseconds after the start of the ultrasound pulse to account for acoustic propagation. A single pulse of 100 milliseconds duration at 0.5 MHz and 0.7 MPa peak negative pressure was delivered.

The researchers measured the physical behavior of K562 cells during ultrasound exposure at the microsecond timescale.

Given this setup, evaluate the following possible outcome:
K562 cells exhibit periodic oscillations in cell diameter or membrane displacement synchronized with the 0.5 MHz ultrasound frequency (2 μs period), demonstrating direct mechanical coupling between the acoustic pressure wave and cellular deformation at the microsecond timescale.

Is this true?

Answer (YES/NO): NO